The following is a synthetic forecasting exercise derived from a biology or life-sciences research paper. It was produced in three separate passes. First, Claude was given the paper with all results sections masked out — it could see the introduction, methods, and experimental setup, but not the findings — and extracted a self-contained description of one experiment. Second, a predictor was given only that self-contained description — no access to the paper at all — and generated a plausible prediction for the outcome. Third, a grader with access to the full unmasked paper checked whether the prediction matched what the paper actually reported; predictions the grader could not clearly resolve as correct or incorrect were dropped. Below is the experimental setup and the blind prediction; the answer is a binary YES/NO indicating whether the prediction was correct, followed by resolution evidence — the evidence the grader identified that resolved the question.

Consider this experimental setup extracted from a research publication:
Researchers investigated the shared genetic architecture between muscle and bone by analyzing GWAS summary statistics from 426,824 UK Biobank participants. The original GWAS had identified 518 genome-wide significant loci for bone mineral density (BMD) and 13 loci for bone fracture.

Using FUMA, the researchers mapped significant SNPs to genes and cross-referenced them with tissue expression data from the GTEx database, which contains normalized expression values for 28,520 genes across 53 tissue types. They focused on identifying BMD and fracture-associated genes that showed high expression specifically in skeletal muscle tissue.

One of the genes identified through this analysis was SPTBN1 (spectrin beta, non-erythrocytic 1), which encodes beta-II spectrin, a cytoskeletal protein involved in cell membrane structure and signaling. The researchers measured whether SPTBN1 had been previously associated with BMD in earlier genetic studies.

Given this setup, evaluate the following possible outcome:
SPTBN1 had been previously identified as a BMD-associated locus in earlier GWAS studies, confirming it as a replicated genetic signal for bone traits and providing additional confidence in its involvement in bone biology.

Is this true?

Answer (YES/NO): YES